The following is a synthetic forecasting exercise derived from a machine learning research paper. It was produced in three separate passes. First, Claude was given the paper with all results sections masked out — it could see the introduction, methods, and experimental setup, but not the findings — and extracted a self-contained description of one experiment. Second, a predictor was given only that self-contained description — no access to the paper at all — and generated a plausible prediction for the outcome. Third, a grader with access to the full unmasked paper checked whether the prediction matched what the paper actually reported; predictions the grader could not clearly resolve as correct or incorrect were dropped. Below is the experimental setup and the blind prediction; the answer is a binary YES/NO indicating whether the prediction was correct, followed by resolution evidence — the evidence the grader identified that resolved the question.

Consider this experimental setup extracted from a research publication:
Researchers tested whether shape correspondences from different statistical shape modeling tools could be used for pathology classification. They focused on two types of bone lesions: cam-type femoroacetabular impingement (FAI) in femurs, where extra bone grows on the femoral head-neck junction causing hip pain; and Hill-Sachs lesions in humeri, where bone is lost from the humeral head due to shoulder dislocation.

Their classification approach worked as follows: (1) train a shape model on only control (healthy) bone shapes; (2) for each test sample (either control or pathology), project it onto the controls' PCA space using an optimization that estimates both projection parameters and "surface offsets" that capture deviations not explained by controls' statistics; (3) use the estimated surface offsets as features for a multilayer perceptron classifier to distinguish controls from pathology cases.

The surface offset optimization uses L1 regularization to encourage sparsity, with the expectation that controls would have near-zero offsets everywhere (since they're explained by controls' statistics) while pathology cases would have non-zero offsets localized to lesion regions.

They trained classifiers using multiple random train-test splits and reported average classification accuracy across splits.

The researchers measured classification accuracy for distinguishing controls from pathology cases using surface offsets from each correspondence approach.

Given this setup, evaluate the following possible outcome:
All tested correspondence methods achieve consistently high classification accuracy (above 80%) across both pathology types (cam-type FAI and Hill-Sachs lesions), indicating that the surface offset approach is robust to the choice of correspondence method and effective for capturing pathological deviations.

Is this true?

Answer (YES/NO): NO